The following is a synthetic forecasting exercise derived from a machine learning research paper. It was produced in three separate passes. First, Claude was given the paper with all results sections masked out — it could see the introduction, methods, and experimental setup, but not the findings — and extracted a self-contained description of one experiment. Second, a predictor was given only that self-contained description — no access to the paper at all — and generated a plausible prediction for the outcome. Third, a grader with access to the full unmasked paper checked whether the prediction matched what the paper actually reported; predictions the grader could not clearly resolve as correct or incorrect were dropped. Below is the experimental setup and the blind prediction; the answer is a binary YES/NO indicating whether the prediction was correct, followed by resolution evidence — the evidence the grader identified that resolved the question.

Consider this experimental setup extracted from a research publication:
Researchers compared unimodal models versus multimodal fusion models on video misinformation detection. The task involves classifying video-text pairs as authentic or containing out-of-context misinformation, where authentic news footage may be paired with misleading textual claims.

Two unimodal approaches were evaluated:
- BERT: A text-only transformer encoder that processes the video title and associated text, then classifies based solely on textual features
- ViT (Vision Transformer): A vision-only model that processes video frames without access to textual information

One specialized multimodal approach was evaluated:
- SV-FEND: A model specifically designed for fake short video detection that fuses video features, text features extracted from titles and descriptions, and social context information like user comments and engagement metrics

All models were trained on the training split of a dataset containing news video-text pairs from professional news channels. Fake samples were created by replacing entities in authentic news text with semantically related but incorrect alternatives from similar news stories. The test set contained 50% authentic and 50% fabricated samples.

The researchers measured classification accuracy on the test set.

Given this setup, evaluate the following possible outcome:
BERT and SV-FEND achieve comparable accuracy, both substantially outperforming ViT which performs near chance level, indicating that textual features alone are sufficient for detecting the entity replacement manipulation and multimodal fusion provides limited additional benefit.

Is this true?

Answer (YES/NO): NO